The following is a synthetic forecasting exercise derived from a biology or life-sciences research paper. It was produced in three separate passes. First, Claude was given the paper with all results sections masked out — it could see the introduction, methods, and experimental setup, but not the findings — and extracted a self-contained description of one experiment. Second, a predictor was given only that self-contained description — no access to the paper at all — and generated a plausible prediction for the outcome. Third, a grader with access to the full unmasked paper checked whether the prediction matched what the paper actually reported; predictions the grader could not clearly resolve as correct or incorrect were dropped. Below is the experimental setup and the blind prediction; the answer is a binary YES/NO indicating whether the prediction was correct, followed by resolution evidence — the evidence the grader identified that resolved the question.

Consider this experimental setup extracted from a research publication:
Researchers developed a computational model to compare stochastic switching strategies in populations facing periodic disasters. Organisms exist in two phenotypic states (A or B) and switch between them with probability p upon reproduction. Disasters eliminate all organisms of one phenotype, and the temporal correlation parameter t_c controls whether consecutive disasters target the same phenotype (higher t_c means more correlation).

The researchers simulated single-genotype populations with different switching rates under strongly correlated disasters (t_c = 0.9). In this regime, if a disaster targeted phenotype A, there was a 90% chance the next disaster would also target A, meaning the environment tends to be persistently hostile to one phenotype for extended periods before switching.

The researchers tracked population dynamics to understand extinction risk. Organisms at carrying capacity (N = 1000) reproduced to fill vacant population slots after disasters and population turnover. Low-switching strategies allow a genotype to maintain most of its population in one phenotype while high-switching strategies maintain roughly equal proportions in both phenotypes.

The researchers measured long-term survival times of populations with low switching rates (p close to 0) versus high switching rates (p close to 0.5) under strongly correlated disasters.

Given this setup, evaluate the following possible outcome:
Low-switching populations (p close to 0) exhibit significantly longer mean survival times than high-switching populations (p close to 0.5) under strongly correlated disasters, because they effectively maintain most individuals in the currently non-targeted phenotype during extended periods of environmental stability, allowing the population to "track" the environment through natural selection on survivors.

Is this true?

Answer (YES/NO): NO